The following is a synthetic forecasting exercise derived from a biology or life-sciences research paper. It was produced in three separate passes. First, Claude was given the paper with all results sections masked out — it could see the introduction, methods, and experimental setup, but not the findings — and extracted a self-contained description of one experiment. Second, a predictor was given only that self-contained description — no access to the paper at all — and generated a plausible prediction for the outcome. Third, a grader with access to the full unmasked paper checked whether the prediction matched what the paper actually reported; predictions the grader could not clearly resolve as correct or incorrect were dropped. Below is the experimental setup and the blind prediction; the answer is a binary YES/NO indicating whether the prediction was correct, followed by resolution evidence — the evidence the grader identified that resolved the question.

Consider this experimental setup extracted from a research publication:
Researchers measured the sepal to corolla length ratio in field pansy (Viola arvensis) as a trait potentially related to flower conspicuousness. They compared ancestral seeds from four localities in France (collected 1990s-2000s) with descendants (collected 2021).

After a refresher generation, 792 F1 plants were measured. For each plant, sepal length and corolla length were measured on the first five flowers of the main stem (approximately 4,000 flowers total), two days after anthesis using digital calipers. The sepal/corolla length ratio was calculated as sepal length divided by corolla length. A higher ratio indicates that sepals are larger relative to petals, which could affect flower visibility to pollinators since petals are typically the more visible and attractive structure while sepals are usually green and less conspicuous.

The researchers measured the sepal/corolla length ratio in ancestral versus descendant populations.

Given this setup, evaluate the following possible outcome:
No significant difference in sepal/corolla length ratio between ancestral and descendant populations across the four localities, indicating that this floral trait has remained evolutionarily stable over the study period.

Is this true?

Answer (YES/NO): NO